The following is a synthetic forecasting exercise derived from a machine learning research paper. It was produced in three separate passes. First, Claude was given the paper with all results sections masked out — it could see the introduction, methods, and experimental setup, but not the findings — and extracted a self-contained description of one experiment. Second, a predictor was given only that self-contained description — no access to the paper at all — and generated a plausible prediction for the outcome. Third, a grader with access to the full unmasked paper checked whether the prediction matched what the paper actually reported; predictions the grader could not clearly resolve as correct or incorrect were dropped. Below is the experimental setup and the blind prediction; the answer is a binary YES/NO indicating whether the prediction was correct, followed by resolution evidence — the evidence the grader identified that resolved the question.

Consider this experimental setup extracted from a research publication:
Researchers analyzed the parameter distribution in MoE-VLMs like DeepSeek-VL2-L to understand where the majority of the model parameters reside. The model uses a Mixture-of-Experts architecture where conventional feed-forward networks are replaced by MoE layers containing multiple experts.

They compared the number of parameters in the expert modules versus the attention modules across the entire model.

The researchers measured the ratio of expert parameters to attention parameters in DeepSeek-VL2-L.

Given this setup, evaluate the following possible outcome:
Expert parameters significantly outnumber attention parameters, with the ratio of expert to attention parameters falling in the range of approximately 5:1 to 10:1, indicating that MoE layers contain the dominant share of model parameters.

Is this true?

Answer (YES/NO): NO